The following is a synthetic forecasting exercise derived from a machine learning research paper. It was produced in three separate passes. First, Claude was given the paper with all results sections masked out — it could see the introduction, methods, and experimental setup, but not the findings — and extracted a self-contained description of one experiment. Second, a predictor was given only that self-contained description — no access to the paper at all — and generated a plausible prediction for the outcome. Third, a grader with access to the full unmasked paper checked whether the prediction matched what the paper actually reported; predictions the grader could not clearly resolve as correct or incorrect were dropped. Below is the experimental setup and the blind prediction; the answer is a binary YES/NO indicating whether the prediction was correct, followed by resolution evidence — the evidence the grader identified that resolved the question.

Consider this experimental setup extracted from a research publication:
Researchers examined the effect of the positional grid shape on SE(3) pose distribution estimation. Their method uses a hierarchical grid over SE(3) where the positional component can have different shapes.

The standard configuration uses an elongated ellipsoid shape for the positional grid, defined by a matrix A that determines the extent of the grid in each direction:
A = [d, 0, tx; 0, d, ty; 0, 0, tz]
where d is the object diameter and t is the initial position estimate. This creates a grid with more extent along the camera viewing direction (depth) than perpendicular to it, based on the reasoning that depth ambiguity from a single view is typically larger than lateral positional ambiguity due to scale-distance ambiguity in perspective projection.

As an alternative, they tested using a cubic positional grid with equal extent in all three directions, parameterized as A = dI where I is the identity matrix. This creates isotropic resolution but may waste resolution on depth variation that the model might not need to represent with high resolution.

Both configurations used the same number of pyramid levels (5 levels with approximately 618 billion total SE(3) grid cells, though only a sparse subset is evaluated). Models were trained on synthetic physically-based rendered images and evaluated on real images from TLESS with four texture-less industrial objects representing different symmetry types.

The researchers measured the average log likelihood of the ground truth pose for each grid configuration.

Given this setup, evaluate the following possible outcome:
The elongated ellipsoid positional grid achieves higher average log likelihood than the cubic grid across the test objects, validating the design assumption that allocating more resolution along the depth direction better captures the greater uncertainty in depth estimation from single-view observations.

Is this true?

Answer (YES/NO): NO